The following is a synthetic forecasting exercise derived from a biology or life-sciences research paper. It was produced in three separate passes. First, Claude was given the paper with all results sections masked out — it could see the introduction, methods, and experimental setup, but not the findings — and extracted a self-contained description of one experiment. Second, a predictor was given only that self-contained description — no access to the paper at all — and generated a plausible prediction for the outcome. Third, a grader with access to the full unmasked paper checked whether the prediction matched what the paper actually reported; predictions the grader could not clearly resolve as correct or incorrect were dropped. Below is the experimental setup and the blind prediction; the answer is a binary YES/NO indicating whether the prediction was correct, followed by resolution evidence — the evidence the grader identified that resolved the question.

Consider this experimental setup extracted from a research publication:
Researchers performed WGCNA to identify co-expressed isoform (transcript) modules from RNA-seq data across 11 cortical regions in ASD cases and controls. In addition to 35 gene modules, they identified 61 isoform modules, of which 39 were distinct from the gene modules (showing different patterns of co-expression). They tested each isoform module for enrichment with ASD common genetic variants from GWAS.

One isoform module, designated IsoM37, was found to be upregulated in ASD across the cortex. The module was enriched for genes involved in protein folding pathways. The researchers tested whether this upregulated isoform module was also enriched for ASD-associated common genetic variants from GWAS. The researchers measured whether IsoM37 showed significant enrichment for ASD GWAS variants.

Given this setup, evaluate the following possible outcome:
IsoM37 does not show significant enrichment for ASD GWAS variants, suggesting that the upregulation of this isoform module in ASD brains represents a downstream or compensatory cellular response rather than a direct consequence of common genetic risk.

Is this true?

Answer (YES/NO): NO